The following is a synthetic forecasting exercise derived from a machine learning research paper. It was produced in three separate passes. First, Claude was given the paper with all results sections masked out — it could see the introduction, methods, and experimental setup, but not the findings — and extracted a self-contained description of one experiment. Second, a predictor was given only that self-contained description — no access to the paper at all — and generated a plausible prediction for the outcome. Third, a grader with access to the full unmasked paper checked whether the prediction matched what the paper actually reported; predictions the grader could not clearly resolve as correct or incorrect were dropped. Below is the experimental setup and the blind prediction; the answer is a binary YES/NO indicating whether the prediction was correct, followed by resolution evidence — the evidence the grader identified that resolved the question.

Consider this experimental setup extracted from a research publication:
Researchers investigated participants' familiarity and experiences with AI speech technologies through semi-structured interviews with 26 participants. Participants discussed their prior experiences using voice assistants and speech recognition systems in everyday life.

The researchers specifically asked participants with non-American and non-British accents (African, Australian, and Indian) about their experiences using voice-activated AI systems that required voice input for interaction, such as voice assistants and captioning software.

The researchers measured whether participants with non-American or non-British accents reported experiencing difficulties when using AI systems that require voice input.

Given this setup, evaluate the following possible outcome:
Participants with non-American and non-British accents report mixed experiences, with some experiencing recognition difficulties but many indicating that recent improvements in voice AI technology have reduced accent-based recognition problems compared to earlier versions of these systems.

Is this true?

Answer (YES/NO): NO